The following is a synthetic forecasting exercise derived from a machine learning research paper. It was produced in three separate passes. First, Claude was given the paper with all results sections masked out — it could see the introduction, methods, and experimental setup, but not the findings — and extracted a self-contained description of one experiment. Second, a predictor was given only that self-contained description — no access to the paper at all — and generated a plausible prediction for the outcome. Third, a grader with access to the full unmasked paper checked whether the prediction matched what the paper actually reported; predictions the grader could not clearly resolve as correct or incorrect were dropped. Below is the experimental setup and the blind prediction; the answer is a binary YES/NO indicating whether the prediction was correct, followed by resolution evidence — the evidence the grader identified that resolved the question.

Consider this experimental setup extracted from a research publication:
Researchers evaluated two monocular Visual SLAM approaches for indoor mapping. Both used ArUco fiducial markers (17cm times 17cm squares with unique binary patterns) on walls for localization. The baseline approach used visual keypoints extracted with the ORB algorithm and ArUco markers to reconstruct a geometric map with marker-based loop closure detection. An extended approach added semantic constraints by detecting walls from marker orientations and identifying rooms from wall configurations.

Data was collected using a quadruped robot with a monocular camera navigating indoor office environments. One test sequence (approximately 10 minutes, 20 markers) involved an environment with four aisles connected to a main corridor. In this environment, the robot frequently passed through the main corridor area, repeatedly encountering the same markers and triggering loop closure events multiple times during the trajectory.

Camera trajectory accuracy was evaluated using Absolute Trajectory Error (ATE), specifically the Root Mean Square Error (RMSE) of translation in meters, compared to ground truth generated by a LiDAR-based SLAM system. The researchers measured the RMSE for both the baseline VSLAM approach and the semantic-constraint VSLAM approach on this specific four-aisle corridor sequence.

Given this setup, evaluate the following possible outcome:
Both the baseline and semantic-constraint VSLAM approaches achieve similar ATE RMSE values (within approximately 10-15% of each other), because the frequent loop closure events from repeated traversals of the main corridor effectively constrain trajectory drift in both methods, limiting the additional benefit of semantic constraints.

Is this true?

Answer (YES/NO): YES